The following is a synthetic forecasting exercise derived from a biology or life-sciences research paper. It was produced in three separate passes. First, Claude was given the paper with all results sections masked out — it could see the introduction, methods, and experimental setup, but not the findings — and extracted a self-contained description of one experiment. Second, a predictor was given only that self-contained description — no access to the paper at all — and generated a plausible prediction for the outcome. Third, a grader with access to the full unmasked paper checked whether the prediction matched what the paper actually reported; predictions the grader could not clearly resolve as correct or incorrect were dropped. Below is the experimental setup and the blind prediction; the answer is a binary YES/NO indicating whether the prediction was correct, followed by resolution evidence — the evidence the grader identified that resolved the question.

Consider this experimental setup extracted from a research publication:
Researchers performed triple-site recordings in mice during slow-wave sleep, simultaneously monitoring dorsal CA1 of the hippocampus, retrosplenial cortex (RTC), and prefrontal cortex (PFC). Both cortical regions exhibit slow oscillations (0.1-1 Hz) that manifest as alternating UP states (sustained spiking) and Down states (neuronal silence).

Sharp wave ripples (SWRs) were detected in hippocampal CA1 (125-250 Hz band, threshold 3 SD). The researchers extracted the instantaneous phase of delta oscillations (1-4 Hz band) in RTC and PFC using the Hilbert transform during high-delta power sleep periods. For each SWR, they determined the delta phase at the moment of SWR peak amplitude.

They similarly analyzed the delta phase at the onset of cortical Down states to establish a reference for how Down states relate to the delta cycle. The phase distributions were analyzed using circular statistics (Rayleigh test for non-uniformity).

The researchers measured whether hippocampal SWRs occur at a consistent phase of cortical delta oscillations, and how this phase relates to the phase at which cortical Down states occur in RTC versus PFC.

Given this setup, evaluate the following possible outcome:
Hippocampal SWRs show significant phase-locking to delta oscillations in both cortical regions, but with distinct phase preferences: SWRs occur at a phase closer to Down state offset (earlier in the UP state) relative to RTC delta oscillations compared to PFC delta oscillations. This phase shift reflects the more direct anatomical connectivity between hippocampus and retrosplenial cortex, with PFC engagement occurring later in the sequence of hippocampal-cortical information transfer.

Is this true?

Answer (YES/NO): NO